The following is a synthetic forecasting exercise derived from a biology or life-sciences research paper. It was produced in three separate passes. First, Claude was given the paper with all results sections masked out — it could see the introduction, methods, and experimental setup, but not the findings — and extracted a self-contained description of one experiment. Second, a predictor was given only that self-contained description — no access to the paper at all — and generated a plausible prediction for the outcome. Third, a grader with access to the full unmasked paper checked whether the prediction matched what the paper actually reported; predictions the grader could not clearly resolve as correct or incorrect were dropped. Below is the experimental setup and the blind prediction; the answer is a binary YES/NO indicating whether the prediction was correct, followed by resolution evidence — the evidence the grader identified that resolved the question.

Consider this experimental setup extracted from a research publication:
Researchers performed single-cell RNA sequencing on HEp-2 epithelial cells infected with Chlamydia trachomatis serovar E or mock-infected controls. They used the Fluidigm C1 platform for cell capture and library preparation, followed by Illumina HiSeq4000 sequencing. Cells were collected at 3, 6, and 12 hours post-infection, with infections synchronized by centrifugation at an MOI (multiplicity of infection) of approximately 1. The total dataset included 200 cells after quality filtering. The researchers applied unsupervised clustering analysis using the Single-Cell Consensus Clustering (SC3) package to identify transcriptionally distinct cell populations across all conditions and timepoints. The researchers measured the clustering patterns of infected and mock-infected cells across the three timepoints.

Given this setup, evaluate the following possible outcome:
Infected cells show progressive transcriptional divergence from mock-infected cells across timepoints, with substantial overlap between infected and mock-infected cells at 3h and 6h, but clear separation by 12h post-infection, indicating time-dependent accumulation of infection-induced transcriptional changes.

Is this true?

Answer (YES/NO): NO